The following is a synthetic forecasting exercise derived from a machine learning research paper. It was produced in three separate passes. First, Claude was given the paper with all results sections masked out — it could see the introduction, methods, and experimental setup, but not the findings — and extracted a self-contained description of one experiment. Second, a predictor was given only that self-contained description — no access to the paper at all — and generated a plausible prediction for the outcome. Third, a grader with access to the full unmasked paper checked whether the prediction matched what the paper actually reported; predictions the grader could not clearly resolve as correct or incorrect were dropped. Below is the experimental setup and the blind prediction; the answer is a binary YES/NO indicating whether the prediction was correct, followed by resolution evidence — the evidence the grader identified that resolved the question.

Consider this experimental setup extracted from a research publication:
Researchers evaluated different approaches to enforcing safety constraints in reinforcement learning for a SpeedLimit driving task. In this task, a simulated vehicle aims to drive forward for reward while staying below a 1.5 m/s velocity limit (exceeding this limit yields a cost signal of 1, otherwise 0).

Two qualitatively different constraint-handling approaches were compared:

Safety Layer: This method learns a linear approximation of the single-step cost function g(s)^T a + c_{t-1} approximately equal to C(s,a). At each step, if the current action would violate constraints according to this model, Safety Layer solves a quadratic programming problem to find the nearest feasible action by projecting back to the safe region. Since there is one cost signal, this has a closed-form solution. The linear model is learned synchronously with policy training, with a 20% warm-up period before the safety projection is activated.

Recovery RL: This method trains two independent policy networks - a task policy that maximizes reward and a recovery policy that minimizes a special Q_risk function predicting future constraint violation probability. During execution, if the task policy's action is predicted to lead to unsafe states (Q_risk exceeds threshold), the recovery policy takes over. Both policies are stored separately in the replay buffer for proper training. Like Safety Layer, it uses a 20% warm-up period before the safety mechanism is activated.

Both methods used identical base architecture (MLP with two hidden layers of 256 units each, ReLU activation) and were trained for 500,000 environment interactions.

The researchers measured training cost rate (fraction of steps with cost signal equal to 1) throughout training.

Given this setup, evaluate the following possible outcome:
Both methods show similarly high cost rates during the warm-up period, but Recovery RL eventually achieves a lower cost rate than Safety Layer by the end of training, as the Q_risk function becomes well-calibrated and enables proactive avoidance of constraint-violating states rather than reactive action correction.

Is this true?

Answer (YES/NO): NO